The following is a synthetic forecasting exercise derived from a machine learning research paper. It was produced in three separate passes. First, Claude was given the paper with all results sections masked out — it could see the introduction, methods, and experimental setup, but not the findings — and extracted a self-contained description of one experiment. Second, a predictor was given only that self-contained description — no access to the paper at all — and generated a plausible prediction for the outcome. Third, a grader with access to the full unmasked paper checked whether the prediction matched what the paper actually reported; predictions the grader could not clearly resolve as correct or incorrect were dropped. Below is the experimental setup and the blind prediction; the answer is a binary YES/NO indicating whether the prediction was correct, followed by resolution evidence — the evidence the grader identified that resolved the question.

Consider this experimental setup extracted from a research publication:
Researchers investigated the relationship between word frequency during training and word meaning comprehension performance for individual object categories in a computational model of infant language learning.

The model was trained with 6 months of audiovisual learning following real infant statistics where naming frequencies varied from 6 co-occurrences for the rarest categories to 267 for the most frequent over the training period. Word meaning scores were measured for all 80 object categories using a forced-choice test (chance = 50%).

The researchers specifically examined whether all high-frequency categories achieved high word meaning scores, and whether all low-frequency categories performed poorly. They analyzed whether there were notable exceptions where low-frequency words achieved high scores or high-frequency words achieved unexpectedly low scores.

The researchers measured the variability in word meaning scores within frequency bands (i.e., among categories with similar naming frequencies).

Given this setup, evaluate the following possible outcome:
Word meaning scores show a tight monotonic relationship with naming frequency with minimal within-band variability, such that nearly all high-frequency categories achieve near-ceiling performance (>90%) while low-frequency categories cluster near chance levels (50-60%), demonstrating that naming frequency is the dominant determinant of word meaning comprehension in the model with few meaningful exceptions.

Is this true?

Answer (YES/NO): NO